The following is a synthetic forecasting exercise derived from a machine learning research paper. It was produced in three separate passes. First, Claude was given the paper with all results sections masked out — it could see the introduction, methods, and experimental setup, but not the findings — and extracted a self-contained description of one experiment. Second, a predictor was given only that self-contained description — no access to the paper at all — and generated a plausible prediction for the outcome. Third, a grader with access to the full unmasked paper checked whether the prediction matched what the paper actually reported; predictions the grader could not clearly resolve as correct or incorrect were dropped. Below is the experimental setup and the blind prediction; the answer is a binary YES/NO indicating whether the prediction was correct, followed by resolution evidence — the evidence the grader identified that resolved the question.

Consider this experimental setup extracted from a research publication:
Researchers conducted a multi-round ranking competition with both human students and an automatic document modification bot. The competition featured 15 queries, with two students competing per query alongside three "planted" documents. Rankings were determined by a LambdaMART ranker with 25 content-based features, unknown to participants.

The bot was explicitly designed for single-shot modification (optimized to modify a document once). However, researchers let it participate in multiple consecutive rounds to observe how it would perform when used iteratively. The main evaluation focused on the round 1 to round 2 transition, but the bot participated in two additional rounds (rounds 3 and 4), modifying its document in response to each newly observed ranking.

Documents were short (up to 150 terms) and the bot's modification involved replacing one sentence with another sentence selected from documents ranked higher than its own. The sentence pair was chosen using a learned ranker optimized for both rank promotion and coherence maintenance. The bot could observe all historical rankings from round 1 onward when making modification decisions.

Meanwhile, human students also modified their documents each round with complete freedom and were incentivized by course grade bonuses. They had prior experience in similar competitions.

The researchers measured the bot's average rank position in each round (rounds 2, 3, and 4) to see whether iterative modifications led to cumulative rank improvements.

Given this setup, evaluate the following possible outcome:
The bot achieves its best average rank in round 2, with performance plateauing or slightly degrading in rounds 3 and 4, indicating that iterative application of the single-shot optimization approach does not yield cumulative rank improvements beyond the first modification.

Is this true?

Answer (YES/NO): NO